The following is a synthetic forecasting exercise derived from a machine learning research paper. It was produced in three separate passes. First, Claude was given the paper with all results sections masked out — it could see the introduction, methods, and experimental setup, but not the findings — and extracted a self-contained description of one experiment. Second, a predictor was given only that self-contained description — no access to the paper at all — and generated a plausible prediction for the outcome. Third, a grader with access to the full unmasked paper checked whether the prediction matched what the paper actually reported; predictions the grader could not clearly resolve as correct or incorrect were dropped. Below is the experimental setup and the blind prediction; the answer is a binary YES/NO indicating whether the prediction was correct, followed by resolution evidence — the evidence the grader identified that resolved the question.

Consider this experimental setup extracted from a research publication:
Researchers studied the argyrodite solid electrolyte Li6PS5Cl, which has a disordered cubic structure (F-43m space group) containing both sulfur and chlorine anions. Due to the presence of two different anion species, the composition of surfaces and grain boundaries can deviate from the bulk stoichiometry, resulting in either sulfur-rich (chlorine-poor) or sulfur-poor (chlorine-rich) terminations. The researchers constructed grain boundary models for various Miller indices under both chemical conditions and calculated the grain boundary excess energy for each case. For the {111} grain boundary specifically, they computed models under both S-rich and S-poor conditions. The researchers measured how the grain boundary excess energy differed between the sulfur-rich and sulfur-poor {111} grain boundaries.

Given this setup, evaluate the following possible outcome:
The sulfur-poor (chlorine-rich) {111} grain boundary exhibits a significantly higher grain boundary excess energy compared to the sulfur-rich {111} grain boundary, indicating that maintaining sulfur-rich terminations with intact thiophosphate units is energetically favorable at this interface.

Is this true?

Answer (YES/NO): NO